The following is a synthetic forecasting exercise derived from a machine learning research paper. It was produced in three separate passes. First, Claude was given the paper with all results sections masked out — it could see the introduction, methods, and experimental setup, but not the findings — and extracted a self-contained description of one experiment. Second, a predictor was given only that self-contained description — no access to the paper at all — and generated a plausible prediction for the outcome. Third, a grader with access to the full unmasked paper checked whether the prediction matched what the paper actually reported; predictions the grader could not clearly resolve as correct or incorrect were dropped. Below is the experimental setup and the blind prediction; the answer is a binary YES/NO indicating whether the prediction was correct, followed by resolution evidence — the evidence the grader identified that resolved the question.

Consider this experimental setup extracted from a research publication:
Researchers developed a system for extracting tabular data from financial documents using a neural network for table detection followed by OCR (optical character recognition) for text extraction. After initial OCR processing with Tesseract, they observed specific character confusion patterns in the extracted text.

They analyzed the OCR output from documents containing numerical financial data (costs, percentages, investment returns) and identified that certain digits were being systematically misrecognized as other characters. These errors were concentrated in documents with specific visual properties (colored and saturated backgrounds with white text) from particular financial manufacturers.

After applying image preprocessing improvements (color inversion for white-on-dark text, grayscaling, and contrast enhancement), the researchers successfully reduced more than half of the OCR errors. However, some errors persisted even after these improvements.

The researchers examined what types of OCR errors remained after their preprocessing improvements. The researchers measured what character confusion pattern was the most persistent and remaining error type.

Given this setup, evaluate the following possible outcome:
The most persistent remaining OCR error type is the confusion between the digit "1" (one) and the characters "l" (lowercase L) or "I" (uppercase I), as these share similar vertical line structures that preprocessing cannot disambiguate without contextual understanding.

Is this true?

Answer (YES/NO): NO